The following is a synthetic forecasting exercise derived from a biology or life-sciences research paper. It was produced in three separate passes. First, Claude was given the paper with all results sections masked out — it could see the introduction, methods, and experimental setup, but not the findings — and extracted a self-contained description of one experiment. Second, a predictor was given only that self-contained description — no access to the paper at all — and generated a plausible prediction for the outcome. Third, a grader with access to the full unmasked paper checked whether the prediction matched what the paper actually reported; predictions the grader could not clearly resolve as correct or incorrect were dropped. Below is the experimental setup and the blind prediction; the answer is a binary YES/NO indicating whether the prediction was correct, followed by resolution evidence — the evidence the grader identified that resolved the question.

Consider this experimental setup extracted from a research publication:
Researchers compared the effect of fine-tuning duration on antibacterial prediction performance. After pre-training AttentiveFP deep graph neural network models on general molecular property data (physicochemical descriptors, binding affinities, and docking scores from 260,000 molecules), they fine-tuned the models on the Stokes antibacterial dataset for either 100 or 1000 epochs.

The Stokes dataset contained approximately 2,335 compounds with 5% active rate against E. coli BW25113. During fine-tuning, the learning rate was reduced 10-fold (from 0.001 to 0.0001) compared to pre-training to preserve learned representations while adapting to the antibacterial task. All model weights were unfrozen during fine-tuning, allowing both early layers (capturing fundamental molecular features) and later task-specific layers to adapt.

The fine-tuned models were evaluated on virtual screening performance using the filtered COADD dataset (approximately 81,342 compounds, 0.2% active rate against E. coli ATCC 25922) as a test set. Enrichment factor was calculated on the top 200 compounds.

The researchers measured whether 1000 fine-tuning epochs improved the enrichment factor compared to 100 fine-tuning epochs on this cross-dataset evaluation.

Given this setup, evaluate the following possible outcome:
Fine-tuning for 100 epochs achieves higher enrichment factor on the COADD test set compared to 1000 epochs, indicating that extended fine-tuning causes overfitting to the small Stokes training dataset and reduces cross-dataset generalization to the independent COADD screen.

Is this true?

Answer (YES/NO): NO